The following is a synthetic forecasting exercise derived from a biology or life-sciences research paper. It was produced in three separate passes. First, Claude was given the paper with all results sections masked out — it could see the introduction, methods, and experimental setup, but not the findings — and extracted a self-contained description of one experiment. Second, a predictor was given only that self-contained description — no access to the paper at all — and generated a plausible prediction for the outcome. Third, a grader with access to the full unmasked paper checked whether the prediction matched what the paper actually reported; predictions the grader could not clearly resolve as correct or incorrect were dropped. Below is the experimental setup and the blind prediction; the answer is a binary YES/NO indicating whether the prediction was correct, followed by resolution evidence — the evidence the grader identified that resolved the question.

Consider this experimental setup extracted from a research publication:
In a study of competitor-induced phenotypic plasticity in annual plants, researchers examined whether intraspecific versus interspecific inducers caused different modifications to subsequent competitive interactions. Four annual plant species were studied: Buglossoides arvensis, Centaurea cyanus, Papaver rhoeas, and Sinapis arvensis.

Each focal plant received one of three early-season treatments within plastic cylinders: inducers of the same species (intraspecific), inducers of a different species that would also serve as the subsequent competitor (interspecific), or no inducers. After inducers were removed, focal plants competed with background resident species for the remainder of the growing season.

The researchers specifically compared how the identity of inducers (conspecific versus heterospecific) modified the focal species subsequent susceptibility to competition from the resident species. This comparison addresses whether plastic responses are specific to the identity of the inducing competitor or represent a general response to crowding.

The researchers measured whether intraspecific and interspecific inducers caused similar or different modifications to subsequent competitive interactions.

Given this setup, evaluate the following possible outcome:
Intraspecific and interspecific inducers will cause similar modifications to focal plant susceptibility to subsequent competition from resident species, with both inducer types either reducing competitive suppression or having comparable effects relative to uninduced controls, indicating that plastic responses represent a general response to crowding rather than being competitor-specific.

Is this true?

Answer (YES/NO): NO